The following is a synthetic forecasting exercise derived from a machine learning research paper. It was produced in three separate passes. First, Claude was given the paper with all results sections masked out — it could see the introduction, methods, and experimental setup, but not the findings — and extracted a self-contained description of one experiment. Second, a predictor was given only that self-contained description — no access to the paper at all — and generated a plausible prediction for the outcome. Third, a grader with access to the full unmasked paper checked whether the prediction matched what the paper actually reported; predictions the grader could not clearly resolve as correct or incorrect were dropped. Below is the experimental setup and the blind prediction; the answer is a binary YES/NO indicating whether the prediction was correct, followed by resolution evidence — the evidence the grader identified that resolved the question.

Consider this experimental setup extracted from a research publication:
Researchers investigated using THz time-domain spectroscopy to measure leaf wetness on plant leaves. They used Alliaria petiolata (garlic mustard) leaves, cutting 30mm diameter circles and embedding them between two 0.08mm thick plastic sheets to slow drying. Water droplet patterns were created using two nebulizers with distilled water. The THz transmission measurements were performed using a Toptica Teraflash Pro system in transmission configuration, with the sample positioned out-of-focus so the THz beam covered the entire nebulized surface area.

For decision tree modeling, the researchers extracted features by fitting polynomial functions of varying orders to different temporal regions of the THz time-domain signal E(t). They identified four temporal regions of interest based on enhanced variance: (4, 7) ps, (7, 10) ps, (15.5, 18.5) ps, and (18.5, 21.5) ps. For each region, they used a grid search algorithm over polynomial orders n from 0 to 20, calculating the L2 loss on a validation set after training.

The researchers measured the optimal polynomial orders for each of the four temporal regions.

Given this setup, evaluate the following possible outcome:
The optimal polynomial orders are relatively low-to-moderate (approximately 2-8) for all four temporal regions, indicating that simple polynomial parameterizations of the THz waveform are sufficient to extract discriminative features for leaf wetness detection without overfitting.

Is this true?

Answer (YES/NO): NO